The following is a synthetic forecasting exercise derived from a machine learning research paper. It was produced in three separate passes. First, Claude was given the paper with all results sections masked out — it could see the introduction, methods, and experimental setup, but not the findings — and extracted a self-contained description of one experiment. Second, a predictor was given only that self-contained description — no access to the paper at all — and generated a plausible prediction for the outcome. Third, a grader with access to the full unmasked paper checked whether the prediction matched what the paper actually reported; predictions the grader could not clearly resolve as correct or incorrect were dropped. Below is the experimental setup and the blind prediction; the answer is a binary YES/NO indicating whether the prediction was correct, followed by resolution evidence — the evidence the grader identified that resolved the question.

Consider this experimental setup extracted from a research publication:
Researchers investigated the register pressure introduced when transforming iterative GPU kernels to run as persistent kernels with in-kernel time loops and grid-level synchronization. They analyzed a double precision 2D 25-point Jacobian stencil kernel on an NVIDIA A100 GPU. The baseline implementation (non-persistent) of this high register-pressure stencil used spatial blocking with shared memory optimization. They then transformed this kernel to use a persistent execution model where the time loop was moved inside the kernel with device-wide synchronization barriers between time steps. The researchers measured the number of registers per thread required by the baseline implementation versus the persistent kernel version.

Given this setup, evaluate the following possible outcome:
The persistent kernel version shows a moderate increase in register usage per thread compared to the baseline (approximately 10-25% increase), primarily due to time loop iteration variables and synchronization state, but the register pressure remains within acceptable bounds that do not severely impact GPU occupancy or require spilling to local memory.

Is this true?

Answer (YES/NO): NO